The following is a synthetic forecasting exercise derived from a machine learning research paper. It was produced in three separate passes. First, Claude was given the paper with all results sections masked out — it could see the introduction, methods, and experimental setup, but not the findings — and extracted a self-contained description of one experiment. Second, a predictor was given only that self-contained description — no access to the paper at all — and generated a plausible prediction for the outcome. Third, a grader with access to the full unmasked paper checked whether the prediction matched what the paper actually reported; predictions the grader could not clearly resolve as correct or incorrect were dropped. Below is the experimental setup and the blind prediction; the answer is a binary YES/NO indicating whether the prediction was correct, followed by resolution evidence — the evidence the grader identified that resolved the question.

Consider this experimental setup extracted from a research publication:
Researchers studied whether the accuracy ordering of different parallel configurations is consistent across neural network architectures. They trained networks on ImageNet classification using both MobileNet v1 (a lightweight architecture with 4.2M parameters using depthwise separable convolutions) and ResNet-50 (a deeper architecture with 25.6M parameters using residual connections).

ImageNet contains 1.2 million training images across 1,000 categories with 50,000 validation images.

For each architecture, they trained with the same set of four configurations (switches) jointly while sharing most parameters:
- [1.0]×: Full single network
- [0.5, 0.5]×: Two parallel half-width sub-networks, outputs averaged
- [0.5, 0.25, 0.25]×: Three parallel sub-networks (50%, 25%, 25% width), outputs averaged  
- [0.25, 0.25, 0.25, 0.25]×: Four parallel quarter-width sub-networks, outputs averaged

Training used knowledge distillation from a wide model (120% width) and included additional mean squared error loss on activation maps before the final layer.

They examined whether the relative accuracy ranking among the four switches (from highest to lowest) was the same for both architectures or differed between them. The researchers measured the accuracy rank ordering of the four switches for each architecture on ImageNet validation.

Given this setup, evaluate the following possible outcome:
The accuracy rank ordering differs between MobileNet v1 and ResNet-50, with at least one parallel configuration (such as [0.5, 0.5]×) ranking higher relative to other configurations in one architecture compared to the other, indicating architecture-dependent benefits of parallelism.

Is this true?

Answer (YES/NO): NO